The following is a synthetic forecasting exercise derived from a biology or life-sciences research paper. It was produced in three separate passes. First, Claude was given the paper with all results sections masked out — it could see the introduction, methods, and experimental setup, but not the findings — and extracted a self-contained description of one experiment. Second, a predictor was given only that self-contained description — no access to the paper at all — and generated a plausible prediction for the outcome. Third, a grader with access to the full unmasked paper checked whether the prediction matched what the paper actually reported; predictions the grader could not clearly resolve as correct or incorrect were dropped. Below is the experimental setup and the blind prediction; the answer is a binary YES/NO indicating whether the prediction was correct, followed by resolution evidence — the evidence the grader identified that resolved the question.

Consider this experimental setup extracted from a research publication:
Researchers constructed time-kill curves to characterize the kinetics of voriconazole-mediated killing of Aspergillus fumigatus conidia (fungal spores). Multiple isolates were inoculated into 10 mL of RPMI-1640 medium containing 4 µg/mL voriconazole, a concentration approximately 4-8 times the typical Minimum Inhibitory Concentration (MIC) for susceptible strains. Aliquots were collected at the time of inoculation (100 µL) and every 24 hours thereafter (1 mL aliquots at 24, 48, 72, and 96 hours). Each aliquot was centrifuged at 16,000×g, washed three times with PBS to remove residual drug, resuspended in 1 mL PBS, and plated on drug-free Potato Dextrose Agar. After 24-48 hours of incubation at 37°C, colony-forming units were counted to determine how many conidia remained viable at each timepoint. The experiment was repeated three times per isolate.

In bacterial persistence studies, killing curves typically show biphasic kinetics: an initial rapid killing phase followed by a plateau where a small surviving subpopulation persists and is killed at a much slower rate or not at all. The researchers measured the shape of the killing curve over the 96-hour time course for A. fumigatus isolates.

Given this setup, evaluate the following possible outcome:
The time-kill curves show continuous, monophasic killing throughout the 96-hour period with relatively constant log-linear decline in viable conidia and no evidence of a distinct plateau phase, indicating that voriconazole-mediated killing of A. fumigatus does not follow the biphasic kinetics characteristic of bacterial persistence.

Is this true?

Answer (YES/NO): NO